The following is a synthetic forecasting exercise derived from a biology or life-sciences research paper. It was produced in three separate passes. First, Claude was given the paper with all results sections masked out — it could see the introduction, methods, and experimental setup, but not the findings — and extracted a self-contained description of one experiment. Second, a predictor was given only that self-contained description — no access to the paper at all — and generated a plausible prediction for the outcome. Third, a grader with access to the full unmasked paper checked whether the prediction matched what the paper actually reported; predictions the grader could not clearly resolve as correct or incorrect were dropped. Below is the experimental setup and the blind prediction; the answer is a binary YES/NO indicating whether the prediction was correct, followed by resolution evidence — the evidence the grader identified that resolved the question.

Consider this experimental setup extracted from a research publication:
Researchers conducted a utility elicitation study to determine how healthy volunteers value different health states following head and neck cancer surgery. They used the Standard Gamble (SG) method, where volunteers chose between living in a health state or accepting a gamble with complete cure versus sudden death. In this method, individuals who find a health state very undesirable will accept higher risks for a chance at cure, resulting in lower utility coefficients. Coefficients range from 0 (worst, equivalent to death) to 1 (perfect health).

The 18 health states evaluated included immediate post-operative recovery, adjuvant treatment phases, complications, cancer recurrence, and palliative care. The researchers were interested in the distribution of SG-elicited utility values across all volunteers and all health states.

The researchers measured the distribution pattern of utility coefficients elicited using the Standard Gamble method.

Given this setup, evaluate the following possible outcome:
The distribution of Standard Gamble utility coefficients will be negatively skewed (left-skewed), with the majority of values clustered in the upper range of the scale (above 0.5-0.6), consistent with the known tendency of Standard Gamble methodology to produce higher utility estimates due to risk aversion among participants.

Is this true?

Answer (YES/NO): YES